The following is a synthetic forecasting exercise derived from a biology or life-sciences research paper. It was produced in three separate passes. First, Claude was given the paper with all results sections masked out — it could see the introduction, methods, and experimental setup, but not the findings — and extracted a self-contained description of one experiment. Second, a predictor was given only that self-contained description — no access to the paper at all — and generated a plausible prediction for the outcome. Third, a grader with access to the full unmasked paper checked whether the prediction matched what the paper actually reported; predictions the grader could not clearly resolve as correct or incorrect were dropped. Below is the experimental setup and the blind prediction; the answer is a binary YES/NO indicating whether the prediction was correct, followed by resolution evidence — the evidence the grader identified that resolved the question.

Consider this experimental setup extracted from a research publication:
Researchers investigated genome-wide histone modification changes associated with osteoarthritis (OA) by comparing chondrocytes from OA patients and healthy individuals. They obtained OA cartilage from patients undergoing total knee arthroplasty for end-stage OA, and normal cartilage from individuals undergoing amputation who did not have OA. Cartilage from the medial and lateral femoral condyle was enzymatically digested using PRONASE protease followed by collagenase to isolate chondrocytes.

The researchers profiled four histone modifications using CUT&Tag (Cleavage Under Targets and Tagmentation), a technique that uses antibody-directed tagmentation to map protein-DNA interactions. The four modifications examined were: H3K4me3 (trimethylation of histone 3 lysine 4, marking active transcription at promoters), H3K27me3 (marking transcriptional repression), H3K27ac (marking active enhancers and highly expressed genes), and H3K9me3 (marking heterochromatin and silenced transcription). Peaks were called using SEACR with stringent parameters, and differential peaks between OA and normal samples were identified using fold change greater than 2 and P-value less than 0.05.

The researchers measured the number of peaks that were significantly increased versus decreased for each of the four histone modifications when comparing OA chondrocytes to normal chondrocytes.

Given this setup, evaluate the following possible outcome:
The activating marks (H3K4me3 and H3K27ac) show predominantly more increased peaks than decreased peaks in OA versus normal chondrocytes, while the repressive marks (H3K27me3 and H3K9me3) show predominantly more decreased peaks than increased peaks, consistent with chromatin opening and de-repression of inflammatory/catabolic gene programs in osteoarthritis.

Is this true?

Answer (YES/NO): NO